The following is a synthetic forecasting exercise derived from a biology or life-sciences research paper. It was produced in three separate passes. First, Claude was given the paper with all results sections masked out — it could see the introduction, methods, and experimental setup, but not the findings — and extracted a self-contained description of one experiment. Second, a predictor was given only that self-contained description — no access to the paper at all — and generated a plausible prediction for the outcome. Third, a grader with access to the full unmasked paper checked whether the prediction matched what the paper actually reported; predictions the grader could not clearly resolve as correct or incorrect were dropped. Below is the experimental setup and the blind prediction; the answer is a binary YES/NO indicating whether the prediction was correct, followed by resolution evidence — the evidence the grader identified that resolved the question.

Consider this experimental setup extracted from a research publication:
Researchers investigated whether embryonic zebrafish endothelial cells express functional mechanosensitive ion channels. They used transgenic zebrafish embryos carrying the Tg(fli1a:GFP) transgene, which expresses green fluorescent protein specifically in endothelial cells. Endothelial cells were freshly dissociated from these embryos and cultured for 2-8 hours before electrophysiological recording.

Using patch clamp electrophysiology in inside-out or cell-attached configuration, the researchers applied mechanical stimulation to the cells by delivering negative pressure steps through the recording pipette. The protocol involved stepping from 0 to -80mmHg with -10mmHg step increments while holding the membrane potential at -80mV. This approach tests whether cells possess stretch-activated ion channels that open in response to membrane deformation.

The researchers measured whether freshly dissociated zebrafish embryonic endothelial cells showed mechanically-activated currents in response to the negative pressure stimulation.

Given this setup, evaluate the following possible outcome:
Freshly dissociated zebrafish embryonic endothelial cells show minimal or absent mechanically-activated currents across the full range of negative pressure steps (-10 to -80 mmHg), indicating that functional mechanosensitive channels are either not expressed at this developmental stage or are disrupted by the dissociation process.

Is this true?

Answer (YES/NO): NO